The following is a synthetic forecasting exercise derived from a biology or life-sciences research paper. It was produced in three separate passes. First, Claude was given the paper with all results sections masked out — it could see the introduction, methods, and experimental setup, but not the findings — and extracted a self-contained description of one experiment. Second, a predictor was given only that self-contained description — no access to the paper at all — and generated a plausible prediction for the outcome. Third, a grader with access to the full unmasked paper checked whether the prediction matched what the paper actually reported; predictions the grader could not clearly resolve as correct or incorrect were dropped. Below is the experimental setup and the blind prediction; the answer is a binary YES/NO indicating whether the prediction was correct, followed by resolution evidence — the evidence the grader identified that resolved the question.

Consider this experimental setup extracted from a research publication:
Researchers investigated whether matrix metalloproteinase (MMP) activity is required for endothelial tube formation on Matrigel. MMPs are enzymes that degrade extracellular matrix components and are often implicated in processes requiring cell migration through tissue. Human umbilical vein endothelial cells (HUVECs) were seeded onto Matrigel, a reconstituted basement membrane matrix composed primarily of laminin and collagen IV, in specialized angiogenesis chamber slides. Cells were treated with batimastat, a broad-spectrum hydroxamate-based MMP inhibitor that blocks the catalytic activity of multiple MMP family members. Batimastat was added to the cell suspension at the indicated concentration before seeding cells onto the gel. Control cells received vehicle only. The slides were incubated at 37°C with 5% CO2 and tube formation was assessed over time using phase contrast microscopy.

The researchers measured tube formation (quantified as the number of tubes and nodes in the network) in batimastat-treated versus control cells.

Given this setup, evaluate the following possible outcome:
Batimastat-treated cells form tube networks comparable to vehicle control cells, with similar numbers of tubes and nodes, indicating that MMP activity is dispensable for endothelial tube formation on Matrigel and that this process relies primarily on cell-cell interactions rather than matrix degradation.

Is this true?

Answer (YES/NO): YES